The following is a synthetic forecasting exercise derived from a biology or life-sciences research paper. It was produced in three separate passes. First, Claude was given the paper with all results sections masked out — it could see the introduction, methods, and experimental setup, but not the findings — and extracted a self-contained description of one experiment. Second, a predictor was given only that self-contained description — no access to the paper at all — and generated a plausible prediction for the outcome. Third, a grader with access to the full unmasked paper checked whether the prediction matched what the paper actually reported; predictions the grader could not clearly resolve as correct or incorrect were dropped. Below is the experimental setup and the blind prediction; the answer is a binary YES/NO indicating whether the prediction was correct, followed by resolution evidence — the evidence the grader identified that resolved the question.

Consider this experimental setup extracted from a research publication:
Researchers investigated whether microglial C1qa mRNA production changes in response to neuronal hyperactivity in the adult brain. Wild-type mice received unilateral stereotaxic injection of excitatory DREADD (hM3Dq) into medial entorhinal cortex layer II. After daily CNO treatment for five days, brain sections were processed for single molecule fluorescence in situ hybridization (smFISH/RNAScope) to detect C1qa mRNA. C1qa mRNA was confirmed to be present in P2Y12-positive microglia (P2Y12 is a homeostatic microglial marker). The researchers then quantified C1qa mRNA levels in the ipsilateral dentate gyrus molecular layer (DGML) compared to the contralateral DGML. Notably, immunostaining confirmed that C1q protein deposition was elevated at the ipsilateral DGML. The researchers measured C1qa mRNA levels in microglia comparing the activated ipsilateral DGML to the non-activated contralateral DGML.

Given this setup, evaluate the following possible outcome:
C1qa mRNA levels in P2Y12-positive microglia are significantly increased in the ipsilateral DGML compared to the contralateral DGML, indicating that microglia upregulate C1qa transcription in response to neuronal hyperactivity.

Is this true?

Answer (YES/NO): NO